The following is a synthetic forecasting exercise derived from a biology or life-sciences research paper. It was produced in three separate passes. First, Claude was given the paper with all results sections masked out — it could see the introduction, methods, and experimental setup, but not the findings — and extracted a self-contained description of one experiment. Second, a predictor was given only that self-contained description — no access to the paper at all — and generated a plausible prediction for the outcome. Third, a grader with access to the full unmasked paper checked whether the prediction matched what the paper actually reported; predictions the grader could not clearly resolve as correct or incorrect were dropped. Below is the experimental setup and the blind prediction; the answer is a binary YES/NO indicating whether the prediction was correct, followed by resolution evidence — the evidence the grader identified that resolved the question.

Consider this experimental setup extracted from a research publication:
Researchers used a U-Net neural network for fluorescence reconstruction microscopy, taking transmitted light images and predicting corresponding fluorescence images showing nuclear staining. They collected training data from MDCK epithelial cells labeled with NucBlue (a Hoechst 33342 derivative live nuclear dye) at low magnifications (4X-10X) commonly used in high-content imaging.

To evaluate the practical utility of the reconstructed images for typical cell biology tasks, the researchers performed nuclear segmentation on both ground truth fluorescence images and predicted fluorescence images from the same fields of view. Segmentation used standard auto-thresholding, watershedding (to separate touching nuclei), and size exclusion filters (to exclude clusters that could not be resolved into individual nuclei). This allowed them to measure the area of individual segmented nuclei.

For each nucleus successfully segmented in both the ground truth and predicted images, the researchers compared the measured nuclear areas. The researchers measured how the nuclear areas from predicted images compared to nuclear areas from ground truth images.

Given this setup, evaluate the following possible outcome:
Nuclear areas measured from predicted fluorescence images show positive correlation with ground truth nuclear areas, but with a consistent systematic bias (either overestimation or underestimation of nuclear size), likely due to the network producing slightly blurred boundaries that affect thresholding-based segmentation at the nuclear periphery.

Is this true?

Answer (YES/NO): YES